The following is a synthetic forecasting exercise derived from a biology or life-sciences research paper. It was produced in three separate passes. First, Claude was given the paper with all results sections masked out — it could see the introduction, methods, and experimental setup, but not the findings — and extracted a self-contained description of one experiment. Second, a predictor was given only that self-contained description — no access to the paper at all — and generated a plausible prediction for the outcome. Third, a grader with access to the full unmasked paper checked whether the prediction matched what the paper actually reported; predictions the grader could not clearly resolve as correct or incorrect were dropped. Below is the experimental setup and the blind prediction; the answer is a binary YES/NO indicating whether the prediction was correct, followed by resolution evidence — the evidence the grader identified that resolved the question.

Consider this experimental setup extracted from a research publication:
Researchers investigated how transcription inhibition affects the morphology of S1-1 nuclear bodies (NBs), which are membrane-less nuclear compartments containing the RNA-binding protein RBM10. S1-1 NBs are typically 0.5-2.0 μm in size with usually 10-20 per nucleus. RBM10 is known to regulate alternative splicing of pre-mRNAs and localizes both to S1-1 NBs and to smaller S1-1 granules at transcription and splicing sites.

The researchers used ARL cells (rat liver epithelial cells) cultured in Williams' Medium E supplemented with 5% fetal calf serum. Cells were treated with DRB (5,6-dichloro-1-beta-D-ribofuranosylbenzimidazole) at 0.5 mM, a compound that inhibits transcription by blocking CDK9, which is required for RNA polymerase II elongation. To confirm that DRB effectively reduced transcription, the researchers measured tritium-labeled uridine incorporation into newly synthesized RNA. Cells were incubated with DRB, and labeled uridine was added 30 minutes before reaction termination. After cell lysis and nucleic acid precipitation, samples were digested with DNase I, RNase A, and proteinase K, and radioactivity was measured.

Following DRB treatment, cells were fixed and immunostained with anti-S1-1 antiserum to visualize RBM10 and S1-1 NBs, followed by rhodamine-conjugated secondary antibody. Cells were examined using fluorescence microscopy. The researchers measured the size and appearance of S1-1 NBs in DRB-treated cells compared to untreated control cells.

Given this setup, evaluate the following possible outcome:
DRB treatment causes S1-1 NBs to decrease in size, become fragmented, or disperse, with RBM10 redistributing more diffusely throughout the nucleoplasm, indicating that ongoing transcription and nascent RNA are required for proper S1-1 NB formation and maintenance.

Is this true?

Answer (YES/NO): NO